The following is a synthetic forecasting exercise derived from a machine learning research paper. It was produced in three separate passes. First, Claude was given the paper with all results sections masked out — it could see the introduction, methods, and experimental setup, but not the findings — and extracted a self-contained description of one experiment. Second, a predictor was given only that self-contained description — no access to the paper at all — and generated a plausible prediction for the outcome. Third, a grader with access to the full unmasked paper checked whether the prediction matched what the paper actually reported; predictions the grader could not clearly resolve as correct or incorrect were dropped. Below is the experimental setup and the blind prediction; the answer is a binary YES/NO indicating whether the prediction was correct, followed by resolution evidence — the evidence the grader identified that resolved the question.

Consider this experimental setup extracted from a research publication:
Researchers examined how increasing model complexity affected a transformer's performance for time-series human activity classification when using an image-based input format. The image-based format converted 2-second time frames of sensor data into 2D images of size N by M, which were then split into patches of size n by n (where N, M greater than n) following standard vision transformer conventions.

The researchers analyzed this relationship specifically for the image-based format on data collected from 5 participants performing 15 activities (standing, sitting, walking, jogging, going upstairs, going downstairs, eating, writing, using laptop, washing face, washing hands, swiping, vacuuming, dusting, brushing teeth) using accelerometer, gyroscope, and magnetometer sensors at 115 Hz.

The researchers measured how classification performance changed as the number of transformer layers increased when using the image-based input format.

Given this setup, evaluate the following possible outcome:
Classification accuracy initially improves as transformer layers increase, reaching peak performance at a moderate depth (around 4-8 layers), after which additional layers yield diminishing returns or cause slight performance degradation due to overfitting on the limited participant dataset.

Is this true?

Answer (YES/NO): NO